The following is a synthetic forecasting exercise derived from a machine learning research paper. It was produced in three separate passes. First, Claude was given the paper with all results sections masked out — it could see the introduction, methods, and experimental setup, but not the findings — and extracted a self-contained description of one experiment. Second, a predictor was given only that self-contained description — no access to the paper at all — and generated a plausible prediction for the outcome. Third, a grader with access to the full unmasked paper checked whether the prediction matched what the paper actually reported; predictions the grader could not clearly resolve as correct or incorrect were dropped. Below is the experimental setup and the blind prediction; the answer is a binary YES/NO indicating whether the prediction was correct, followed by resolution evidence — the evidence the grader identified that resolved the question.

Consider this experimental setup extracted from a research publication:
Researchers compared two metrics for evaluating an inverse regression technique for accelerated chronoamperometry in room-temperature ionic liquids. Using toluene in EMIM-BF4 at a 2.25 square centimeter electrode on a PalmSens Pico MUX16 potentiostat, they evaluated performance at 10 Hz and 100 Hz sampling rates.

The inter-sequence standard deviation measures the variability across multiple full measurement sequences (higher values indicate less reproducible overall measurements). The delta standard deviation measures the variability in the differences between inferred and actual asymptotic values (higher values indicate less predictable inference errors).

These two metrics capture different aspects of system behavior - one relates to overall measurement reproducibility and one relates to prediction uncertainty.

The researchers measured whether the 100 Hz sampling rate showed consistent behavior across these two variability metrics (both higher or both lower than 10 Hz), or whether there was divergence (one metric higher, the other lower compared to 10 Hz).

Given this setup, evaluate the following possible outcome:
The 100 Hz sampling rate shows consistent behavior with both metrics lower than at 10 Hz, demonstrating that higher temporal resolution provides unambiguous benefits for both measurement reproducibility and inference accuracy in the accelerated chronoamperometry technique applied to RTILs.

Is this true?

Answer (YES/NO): NO